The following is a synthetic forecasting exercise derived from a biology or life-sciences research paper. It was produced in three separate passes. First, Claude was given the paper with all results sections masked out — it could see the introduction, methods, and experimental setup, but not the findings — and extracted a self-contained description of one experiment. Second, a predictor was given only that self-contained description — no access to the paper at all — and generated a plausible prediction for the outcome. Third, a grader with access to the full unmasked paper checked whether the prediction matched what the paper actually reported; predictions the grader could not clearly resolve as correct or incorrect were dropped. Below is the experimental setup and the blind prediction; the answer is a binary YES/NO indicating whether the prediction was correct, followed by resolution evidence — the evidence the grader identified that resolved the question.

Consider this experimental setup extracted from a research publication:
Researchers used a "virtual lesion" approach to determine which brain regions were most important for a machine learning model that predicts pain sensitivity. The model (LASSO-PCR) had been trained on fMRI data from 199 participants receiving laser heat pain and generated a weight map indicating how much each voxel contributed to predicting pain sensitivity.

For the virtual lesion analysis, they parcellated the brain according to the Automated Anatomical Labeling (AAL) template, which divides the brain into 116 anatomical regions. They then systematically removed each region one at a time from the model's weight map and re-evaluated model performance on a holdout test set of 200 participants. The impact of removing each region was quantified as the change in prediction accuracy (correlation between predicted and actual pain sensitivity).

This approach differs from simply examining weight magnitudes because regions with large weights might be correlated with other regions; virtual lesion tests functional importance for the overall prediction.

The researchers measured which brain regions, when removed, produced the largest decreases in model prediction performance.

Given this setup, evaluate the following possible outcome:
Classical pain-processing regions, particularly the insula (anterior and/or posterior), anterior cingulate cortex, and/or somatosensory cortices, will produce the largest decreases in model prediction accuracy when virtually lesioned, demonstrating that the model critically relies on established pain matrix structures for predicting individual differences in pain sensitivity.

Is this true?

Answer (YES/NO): NO